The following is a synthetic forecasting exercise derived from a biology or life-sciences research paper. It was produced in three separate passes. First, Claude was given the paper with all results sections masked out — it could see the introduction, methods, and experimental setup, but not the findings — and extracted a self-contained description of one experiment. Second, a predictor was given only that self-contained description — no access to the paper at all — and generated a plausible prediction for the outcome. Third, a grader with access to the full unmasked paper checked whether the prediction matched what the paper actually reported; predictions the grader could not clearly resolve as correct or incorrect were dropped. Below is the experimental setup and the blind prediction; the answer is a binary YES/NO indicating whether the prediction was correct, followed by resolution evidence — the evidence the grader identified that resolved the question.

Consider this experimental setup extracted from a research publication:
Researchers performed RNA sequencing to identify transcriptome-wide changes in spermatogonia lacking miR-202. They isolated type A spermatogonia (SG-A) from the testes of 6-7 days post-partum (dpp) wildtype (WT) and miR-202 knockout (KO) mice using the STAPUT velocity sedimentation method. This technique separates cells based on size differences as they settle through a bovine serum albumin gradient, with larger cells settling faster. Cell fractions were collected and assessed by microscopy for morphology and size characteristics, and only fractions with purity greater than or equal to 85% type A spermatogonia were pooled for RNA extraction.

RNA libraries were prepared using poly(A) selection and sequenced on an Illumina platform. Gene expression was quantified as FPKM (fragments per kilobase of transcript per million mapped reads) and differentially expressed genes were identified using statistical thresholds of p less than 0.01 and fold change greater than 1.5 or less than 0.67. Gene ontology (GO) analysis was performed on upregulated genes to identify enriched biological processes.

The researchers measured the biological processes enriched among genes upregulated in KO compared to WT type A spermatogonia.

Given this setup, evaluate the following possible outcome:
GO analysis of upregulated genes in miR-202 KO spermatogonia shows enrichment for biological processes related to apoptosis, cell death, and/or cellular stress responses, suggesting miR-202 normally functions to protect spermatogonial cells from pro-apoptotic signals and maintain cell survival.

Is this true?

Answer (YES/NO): NO